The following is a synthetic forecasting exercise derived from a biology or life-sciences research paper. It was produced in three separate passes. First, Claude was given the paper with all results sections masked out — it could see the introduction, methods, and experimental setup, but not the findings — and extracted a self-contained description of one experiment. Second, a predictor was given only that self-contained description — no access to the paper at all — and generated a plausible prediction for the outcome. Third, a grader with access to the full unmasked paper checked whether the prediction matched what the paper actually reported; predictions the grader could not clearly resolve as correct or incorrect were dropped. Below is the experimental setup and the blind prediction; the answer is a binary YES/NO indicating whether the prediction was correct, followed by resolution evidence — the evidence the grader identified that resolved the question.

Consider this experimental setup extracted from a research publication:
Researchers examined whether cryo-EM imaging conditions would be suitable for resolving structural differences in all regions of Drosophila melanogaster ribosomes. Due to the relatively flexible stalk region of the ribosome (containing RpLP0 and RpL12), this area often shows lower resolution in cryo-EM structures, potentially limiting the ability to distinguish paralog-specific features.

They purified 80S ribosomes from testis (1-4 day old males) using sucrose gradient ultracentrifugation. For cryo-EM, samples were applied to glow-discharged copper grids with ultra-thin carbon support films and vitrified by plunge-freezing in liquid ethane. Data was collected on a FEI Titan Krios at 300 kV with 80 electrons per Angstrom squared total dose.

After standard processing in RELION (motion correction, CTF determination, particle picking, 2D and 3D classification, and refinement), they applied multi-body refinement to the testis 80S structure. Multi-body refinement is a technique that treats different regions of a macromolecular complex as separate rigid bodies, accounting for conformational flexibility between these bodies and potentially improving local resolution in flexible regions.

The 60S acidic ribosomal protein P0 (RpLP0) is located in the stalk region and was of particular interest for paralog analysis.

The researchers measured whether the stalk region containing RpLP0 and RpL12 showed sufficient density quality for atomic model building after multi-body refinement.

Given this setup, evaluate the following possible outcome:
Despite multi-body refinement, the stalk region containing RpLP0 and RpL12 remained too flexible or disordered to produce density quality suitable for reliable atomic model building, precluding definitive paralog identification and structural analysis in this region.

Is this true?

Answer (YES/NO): YES